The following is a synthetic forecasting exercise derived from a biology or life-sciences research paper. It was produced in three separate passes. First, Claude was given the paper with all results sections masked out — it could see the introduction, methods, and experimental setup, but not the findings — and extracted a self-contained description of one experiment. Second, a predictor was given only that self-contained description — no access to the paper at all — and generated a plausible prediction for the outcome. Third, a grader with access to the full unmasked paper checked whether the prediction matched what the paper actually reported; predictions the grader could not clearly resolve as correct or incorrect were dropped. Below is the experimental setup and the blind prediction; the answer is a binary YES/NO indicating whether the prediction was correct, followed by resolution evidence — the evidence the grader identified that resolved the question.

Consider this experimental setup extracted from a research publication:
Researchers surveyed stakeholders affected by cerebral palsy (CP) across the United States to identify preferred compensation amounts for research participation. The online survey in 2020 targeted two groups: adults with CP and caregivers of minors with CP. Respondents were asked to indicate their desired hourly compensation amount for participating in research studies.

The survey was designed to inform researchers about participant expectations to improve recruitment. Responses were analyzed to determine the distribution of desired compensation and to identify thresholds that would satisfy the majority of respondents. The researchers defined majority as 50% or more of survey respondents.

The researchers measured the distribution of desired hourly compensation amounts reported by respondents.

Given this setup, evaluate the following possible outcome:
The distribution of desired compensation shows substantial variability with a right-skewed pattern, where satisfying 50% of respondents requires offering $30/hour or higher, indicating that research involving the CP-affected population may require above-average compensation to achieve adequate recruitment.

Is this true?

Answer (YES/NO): NO